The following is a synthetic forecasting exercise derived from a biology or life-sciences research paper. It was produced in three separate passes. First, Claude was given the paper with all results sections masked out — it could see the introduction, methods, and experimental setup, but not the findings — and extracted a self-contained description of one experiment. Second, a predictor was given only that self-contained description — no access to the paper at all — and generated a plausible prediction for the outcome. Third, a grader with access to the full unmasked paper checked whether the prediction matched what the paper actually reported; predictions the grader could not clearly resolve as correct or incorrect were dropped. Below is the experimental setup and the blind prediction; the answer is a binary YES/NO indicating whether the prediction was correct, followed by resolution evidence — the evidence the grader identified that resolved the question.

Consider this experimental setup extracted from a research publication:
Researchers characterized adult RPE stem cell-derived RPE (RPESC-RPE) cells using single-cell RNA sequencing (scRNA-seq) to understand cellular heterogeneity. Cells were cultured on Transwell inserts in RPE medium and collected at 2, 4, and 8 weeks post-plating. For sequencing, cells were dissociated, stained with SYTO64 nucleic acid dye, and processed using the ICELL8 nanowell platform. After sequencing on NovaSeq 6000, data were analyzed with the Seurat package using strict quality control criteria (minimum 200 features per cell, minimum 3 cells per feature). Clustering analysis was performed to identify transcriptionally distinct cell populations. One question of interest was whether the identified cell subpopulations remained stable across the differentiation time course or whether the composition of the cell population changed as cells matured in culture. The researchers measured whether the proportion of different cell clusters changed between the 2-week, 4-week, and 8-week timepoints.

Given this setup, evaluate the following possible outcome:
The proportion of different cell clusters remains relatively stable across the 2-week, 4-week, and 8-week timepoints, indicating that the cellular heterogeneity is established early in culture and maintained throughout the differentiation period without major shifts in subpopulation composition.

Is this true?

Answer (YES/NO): NO